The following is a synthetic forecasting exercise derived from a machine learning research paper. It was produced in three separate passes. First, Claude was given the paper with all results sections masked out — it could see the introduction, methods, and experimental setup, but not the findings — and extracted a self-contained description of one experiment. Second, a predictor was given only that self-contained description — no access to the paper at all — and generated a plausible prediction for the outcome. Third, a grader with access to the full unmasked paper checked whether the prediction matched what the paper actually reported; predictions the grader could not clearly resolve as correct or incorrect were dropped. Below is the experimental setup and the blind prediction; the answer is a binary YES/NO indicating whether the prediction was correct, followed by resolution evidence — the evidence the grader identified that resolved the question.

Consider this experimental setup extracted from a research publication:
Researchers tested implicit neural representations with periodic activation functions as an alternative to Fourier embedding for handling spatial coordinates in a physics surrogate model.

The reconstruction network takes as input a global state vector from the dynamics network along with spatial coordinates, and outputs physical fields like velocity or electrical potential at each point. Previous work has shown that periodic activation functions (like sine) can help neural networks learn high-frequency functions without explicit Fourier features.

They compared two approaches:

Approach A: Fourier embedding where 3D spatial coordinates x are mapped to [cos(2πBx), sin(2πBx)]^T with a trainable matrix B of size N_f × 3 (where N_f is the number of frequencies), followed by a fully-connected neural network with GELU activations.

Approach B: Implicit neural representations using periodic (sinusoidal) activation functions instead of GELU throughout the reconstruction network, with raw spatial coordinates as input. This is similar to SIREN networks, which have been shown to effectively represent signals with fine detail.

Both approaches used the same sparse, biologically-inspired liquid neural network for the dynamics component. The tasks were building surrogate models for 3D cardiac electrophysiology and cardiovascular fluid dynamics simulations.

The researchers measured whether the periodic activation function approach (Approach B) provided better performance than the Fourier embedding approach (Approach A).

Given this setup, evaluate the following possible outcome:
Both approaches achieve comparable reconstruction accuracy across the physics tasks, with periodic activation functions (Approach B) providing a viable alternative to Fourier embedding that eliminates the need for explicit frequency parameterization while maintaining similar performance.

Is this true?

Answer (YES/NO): NO